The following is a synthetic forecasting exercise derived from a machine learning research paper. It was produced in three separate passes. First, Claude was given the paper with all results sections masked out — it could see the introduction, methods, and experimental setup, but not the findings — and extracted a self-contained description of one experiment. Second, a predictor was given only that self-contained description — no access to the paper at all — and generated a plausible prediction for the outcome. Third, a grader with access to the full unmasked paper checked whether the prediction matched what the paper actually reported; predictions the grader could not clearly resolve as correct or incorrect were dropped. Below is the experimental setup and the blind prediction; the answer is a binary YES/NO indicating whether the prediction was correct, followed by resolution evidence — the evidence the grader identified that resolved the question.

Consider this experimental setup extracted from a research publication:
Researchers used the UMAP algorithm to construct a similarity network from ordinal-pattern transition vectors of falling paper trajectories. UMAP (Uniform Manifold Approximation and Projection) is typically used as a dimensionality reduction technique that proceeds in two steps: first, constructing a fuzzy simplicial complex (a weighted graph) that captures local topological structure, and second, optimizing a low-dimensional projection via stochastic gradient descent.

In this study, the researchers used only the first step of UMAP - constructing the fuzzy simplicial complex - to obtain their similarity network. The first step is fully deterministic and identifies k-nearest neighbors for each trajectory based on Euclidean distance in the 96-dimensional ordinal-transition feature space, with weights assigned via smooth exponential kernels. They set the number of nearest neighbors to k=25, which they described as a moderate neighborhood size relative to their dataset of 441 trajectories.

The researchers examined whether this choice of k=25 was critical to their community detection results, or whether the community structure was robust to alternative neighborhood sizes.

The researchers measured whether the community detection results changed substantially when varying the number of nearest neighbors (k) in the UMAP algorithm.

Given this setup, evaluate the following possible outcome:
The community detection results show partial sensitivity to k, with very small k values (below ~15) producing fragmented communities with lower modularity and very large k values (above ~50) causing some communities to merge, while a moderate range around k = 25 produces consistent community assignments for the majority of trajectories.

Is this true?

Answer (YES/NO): NO